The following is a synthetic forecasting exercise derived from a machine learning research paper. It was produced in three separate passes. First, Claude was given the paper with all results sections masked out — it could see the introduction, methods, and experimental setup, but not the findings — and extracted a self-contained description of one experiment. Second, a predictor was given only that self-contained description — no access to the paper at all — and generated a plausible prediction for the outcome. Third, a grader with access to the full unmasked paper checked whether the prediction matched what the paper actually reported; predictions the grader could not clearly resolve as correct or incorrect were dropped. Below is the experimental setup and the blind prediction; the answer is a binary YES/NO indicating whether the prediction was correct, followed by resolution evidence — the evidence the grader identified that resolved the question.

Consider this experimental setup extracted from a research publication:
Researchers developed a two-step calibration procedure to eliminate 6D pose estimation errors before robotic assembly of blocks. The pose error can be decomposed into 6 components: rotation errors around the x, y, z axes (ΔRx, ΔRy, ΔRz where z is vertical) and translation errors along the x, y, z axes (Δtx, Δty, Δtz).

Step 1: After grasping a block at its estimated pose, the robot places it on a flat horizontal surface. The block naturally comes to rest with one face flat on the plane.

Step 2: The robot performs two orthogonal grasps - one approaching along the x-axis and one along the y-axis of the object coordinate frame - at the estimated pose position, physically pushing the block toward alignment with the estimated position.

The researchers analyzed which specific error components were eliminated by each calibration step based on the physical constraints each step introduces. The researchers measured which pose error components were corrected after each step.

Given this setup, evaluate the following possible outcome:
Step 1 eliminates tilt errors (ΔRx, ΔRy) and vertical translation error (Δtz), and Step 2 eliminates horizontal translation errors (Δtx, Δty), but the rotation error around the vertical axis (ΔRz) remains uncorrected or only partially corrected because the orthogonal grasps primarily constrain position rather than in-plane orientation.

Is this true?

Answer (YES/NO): NO